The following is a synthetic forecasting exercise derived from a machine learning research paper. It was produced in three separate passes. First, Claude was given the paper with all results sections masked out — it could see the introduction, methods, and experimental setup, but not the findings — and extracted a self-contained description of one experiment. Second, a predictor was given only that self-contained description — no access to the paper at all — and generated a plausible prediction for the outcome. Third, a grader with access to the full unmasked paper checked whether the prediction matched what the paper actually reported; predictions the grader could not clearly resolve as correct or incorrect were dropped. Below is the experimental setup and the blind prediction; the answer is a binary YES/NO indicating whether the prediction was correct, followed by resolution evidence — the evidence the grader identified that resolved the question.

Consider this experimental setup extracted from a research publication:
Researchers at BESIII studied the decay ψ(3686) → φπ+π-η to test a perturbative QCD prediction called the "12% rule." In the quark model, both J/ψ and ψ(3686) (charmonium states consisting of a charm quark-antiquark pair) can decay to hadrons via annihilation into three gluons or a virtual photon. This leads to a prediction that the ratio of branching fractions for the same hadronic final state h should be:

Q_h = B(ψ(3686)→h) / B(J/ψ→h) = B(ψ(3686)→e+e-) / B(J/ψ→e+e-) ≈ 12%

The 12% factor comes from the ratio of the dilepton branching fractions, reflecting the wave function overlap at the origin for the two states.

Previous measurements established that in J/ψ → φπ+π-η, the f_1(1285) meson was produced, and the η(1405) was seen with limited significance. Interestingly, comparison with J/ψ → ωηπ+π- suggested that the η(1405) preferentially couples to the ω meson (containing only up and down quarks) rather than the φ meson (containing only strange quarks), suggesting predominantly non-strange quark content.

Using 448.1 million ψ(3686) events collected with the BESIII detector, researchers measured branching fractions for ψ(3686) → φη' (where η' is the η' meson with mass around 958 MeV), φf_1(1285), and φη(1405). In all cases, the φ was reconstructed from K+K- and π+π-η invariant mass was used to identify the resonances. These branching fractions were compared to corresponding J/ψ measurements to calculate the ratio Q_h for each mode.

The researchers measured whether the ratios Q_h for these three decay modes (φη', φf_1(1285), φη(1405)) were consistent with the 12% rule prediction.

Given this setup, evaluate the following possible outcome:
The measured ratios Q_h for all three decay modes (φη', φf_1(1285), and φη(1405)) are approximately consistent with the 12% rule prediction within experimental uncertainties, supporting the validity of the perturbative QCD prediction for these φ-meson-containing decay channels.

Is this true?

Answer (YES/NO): NO